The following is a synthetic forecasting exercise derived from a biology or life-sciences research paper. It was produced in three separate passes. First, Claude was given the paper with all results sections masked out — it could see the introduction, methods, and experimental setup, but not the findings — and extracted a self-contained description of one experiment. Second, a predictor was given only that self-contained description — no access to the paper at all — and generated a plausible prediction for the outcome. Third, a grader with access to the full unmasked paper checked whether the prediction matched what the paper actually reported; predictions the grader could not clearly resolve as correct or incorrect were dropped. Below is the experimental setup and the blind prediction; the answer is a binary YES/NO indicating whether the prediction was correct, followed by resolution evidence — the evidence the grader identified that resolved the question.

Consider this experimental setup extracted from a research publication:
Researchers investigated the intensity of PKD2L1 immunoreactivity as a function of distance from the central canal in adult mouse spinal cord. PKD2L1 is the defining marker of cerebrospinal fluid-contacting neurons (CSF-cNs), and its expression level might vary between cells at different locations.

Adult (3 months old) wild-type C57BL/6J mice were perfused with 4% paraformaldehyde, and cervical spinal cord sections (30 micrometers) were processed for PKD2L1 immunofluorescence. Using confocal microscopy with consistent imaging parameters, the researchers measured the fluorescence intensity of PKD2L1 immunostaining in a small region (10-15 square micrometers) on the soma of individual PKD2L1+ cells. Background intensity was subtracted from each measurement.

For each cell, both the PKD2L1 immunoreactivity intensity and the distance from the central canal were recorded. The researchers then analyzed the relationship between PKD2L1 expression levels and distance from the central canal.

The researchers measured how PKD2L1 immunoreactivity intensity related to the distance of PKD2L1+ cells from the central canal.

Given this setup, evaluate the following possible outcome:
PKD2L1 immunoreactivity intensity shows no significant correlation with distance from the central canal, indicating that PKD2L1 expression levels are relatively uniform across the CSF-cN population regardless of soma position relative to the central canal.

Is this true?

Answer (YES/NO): NO